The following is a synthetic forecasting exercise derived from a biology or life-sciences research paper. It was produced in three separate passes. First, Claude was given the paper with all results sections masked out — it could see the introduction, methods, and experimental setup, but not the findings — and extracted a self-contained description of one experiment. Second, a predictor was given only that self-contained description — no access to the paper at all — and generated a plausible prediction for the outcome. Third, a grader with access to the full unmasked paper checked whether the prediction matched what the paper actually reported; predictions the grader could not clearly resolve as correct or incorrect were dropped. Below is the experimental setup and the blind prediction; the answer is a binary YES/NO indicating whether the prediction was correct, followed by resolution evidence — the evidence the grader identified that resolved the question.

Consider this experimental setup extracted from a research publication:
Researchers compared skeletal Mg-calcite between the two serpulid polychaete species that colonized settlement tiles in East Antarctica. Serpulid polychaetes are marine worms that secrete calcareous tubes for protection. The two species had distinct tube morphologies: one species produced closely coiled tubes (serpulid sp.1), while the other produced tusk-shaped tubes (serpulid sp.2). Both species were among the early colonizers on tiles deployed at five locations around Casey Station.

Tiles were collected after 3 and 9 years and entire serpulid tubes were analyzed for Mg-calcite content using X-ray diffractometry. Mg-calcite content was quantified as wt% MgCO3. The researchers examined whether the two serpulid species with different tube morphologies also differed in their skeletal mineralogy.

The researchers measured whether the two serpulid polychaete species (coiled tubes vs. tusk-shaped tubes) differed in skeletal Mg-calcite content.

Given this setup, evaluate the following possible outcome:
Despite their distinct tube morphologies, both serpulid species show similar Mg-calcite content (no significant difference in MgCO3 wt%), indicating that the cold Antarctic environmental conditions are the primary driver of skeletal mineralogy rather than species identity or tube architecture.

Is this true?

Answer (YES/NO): NO